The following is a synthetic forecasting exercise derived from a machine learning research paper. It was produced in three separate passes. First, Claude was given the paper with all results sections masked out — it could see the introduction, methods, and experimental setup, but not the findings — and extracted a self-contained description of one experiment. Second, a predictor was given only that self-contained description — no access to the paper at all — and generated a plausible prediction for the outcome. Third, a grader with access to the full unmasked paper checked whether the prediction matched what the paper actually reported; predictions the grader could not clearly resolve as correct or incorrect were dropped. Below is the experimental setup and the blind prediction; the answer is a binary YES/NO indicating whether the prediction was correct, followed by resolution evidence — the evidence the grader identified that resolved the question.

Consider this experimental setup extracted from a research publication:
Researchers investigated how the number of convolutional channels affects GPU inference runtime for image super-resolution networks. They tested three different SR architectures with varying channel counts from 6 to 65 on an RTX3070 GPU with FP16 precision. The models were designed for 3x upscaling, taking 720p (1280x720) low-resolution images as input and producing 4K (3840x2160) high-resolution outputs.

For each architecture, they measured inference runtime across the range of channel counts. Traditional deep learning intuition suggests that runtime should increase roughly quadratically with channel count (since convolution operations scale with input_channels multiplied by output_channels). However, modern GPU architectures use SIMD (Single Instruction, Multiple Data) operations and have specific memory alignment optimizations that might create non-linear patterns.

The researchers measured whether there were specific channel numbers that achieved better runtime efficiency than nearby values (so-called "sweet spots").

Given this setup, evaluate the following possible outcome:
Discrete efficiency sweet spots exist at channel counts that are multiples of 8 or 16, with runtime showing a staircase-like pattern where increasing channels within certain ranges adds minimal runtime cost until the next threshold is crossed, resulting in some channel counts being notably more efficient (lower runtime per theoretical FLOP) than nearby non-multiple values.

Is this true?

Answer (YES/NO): NO